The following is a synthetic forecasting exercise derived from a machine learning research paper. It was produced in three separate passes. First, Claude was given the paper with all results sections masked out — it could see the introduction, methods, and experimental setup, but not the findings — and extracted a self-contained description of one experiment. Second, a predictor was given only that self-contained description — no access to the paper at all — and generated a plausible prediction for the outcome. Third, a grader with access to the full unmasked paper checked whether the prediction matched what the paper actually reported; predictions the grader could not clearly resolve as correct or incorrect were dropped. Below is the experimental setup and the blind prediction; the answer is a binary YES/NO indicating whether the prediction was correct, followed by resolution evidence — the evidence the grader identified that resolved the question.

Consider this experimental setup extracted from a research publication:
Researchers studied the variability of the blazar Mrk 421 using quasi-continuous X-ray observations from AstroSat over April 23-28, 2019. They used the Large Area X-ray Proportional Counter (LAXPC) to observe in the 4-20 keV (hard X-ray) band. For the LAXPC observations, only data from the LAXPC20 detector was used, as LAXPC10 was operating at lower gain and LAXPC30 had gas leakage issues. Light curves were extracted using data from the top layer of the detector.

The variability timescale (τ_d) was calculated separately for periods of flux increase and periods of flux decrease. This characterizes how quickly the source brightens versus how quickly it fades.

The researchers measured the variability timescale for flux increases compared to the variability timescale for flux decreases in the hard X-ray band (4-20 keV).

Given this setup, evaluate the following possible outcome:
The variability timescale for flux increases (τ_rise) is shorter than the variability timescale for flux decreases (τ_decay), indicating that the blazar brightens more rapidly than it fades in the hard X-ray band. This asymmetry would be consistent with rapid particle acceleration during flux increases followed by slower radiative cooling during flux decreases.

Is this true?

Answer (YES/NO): NO